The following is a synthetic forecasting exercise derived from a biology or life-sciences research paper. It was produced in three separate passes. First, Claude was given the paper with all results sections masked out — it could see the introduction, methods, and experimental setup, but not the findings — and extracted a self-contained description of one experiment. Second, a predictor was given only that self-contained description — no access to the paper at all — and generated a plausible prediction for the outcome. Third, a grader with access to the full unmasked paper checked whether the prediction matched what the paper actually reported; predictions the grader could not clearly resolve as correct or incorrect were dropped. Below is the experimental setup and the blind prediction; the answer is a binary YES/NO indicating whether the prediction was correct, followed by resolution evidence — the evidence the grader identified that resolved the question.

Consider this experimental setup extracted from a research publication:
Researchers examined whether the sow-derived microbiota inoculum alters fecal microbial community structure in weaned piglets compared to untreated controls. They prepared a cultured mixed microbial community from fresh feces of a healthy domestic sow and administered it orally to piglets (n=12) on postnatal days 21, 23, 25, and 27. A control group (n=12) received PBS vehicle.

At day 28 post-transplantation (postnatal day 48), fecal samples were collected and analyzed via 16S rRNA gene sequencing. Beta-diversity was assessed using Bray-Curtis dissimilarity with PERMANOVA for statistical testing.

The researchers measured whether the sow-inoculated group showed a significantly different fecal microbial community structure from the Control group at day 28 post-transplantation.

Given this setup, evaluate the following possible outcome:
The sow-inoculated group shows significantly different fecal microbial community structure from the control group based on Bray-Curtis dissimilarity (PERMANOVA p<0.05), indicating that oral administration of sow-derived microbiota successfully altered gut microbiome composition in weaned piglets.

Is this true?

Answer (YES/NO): NO